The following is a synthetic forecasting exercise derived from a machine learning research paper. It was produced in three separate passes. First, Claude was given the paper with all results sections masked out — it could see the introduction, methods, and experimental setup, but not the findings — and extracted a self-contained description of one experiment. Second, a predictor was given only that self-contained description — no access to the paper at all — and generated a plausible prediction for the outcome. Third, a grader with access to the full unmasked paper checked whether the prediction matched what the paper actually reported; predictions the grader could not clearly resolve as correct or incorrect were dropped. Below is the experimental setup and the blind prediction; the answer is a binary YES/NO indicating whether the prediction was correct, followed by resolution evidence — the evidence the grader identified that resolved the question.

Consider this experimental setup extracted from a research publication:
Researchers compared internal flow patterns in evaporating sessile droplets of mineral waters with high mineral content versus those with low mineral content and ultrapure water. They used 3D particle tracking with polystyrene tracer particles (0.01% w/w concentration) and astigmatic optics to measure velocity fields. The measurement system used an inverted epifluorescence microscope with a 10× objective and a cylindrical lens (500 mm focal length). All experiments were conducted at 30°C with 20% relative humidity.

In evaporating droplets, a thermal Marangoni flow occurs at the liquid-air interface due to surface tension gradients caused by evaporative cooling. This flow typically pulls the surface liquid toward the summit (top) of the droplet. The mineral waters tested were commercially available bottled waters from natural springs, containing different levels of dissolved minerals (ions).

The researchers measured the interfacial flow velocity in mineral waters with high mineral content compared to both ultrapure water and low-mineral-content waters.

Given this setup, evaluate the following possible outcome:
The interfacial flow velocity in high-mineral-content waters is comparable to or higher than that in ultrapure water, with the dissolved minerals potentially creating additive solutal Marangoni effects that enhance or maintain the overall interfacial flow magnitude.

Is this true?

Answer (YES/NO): NO